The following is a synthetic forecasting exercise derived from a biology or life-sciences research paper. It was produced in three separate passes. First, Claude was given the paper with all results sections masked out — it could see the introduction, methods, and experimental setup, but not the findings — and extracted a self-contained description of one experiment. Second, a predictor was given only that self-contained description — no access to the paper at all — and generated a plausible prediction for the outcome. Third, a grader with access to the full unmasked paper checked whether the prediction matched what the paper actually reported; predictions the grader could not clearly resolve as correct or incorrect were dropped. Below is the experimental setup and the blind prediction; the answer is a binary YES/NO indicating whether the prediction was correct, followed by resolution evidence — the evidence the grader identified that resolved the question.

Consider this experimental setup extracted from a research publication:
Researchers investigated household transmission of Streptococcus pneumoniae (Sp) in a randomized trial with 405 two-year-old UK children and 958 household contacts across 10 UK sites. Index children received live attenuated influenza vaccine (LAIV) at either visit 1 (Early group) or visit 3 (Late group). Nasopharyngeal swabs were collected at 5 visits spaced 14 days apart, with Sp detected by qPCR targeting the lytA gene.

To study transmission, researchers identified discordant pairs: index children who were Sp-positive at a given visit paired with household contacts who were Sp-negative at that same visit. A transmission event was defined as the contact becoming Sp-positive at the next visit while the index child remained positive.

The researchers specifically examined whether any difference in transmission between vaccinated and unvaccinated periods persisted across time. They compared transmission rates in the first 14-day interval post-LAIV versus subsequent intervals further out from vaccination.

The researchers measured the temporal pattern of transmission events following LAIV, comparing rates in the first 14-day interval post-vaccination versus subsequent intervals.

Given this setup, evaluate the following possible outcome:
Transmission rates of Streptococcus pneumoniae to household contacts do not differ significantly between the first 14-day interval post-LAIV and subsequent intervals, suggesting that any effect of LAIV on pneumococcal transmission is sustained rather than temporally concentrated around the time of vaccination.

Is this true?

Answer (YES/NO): NO